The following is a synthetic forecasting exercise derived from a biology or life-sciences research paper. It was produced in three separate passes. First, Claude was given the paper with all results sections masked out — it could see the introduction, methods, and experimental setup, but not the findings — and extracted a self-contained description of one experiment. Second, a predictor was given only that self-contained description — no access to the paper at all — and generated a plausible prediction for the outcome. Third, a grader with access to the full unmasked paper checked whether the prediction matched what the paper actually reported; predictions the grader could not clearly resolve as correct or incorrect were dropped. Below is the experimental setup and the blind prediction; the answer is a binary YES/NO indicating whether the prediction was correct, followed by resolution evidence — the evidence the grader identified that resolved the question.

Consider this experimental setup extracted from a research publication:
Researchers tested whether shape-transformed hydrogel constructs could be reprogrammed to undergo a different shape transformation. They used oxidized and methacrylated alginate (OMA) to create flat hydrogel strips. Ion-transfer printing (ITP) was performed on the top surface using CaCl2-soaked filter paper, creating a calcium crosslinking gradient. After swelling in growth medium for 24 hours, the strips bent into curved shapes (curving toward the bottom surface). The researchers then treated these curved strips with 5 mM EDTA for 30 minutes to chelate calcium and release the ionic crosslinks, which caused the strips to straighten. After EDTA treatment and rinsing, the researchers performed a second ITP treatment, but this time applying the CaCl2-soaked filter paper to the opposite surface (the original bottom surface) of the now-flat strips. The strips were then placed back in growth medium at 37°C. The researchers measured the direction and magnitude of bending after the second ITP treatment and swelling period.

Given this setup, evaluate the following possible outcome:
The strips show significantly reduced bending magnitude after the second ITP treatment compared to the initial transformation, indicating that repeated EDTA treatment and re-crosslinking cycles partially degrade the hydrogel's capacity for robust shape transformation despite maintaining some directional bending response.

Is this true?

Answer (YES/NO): NO